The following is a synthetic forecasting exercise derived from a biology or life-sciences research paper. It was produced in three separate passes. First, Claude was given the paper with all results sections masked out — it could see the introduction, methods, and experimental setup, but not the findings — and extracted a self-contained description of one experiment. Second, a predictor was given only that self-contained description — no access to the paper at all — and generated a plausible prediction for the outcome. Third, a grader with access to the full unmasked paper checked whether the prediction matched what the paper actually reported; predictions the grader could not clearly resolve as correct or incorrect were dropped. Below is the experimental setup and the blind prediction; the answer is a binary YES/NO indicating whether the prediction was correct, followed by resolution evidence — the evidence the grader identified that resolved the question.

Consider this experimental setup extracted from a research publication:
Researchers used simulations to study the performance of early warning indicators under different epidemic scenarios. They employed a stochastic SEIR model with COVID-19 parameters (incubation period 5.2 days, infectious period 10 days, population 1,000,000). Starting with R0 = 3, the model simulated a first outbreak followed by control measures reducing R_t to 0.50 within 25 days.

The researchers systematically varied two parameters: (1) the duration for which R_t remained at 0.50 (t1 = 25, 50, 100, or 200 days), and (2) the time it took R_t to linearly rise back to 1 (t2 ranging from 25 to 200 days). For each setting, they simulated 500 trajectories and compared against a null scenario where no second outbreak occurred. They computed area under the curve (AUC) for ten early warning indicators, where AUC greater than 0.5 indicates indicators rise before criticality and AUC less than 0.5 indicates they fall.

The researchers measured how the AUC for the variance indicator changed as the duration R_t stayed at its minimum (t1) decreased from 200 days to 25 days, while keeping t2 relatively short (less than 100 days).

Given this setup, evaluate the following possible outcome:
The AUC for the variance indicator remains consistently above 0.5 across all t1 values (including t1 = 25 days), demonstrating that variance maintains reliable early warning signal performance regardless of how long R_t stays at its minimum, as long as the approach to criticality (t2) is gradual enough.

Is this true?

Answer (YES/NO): NO